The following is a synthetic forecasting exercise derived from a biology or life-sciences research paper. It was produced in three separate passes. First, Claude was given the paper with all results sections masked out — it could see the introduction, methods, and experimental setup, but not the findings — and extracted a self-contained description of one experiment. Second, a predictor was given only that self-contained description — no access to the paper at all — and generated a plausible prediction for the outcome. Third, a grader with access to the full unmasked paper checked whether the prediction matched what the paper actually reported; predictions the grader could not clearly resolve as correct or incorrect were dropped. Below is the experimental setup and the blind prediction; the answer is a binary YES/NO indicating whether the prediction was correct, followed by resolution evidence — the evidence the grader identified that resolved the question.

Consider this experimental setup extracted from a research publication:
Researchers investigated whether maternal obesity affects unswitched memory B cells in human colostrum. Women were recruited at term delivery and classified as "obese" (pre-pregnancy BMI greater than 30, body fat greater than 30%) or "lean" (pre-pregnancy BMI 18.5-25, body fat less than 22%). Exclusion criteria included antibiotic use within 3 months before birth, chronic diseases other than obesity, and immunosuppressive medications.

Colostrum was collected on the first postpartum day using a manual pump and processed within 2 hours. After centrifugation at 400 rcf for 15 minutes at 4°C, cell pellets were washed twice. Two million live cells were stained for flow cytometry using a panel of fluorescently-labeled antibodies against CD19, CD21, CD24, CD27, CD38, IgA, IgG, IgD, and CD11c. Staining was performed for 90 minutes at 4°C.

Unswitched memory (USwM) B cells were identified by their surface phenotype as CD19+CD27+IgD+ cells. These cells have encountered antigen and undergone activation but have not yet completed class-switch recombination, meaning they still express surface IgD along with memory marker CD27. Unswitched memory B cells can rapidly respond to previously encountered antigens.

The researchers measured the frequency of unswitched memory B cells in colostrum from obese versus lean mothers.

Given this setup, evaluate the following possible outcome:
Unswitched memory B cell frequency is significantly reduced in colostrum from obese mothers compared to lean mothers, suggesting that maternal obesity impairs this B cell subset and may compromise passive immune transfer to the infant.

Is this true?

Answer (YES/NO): YES